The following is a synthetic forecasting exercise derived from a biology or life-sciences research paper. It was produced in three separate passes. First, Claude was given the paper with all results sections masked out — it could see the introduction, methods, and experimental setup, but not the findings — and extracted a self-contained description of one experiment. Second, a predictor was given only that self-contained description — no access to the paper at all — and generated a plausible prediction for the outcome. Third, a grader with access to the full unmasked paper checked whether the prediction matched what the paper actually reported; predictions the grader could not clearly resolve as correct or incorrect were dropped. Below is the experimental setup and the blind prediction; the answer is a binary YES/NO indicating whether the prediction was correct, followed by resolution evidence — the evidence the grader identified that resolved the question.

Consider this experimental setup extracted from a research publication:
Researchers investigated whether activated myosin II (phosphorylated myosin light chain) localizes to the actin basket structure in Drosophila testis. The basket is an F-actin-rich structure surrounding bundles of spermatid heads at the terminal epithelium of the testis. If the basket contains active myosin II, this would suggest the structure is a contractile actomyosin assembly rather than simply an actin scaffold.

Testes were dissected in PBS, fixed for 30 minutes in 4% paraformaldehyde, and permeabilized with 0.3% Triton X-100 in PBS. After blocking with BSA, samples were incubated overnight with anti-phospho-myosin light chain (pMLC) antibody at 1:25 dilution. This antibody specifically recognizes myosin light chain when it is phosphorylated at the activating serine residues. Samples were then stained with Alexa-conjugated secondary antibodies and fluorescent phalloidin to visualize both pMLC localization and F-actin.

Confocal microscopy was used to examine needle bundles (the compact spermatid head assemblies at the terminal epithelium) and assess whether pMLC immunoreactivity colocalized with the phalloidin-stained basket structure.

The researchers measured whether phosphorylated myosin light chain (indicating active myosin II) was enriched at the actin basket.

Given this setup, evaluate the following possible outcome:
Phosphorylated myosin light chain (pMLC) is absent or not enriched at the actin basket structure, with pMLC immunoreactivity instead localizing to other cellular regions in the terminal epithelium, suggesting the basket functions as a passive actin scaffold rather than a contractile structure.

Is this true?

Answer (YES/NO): NO